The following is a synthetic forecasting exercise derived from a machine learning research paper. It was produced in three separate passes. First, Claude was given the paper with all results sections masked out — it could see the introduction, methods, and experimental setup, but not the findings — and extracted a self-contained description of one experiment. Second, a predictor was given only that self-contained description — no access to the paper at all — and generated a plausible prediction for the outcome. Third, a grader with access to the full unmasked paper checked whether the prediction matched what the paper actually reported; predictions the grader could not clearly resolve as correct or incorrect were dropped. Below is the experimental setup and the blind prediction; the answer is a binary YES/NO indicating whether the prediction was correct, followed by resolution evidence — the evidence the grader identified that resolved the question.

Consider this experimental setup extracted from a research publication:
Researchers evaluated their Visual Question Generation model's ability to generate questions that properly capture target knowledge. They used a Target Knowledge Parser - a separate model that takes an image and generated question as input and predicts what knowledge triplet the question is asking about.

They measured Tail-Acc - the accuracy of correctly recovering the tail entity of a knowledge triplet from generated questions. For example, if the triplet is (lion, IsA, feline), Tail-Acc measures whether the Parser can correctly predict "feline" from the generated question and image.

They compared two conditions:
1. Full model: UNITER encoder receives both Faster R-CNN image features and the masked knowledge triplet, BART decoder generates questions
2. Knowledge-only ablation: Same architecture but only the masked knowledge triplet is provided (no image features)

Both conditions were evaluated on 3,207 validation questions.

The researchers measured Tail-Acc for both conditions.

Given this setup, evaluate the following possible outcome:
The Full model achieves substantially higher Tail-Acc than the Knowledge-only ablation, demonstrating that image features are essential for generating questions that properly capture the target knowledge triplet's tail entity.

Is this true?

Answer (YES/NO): NO